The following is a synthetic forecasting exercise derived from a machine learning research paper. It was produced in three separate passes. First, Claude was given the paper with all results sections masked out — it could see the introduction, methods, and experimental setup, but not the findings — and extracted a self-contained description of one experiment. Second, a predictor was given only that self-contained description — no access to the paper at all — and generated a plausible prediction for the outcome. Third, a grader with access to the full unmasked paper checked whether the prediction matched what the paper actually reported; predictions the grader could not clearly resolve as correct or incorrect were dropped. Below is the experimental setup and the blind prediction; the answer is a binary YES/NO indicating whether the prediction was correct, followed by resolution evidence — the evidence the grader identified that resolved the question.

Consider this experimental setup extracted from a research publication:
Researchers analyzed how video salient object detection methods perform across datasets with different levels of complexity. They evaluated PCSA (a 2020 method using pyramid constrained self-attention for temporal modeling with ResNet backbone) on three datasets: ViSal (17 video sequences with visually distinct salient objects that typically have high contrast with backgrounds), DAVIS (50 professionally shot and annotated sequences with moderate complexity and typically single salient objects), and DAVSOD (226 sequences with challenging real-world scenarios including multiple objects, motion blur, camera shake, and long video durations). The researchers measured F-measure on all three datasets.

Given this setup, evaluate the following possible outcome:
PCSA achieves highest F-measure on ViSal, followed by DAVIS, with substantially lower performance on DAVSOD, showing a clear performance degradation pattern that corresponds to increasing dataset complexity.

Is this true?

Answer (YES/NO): YES